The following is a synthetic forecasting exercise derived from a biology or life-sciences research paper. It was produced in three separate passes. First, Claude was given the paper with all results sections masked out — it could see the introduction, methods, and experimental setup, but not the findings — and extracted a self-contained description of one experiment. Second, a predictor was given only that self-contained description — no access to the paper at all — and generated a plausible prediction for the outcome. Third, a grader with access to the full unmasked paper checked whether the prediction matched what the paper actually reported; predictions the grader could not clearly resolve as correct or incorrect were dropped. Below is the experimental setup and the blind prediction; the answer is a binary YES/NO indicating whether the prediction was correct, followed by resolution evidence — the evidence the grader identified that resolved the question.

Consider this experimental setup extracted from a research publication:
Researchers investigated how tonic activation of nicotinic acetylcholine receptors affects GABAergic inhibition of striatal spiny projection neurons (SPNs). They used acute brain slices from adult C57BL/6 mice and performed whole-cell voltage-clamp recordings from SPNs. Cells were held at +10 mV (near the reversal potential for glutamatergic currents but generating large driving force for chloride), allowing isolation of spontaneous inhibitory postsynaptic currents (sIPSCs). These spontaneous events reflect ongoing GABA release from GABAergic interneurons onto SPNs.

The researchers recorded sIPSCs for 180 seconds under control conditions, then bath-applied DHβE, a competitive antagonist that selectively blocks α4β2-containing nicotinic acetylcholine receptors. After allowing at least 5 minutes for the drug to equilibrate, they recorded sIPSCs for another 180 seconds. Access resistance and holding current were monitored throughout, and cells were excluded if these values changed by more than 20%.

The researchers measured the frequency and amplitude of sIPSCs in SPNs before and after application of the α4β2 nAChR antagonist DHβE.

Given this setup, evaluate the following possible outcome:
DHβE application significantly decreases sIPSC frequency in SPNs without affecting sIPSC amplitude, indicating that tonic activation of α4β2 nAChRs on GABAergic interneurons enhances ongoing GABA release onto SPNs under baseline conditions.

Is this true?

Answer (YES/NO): NO